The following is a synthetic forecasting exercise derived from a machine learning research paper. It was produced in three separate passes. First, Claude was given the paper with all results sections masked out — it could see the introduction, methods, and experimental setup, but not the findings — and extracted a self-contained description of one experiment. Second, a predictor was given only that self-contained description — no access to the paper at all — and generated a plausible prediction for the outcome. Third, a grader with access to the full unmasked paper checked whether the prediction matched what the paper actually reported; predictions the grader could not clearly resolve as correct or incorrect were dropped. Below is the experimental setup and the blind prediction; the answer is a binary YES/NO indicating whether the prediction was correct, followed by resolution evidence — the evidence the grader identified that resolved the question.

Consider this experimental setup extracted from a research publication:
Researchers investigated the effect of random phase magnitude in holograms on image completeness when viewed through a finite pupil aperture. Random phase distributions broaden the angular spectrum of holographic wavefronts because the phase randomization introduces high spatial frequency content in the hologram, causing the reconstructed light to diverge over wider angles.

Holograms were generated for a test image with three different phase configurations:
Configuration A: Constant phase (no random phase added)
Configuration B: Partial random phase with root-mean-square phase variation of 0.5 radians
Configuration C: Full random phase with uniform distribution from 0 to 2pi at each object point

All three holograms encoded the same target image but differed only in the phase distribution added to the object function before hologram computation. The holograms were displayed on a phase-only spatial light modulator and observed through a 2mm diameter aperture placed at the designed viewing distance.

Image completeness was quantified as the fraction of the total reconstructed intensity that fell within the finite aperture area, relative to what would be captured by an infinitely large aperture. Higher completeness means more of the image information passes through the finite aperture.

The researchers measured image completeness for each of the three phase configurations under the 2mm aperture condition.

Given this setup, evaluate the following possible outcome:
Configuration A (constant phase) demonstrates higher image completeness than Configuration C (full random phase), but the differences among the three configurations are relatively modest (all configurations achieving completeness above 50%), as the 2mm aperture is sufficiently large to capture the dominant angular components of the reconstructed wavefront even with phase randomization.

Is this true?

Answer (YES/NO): NO